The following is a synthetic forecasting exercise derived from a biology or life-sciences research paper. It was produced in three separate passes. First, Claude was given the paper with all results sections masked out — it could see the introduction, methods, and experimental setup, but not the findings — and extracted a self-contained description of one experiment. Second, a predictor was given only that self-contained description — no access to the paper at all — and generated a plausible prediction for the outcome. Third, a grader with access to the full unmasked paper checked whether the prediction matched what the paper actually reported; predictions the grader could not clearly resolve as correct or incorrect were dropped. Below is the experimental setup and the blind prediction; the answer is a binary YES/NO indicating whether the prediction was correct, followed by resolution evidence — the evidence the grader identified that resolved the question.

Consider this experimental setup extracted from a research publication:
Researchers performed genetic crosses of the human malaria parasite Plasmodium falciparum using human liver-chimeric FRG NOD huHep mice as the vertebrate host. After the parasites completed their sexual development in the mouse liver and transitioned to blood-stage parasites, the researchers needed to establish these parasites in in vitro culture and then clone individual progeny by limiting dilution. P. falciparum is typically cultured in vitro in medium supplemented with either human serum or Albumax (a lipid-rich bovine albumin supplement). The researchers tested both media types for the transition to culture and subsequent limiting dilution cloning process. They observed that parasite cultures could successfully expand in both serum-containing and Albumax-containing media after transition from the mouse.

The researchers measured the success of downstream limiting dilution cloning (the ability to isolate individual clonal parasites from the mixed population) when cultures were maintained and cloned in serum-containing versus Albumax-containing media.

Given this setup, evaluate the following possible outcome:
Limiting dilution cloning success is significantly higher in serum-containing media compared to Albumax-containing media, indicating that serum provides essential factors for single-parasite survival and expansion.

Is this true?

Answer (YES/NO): NO